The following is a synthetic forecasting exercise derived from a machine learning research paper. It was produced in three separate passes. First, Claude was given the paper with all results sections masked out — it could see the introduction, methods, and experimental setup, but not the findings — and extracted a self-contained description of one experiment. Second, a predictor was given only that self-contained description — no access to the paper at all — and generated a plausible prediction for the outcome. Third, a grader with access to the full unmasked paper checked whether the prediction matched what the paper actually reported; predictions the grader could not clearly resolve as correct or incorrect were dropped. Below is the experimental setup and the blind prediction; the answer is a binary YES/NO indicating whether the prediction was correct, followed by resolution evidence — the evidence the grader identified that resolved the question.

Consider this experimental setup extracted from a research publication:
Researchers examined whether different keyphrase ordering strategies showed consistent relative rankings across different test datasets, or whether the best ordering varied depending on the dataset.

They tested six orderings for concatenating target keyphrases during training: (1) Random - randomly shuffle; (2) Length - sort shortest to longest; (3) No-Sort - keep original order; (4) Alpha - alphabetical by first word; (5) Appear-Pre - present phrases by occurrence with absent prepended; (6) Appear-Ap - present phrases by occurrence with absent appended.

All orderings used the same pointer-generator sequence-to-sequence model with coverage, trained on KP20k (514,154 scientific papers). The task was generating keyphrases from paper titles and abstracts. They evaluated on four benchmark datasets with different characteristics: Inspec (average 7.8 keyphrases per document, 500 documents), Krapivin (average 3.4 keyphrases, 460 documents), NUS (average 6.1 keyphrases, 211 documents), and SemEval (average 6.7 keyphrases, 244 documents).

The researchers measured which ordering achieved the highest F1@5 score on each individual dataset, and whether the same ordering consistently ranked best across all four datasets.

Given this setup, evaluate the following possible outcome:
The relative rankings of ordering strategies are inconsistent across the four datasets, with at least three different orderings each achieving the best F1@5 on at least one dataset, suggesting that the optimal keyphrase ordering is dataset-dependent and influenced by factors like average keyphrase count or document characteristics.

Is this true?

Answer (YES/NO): NO